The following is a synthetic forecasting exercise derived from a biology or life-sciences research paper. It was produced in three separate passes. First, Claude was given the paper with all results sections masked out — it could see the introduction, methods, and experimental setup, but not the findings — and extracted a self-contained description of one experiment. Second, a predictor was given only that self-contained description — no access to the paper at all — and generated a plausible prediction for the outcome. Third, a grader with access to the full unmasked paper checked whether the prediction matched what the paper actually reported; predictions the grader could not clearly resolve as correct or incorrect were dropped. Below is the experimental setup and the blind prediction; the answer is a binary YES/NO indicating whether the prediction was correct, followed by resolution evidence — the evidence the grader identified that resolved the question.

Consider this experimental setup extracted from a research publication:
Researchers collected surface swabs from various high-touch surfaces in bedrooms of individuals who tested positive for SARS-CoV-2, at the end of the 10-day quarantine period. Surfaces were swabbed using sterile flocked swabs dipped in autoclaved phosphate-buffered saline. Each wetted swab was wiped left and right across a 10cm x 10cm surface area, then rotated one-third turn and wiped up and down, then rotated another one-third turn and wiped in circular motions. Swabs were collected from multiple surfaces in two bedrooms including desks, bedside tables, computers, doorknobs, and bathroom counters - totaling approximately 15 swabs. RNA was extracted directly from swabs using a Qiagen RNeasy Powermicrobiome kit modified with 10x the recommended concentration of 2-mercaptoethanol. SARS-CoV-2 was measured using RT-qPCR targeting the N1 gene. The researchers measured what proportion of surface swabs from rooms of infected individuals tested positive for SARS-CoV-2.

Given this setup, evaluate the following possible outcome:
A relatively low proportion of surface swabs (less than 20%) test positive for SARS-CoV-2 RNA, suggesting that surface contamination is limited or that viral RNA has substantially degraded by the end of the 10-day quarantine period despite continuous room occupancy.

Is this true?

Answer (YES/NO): NO